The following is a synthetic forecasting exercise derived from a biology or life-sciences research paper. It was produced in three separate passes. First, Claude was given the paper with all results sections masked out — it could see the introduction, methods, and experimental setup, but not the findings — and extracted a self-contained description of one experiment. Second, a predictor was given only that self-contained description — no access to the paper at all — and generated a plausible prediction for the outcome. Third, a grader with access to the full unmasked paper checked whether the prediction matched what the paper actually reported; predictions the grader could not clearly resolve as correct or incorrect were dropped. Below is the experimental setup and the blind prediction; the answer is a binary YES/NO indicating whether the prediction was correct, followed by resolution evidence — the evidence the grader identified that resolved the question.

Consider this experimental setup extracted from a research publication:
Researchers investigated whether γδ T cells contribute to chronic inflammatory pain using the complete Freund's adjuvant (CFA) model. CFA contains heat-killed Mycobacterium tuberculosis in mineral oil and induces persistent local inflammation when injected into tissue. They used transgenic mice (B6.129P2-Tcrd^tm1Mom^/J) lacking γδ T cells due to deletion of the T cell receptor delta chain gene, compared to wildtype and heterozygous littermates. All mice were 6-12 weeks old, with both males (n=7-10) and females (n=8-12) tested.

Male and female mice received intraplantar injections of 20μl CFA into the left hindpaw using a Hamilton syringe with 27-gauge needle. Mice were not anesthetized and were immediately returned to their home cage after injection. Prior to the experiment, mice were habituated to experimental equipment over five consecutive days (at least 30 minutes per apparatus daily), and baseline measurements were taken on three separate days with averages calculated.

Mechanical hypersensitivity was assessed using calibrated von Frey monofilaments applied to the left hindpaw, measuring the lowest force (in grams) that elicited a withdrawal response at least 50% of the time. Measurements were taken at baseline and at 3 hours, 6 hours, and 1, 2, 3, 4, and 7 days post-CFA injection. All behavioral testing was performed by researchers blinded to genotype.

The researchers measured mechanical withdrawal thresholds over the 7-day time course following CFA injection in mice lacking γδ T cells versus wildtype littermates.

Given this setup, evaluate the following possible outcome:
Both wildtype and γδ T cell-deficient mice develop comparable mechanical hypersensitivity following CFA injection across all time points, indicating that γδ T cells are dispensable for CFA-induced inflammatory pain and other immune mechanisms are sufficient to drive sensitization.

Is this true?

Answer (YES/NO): YES